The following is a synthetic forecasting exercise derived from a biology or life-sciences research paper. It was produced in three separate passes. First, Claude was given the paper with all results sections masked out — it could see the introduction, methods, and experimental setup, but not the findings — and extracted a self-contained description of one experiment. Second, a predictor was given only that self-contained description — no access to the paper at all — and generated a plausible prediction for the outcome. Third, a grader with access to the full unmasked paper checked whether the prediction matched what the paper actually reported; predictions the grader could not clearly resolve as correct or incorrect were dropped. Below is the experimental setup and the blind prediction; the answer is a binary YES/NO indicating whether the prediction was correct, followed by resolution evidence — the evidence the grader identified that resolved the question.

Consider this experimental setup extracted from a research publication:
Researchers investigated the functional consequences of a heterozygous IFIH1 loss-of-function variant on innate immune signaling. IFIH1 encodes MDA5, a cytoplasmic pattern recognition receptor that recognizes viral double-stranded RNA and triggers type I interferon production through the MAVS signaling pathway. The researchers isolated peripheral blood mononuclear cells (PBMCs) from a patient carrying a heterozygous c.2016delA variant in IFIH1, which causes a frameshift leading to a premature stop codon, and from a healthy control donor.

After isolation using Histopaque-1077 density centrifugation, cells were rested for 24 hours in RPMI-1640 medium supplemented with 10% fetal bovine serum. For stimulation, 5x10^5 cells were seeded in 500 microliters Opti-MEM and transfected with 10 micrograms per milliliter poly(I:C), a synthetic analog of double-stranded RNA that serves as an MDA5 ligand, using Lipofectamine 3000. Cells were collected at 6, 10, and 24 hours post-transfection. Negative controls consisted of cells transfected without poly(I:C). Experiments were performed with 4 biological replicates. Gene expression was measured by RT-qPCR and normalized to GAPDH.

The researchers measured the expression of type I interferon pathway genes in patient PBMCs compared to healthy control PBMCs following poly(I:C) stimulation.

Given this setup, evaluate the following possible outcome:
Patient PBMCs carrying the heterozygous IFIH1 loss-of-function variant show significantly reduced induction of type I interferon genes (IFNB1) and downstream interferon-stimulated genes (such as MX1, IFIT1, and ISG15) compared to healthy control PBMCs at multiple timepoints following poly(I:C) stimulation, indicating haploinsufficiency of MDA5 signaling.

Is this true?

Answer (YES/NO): NO